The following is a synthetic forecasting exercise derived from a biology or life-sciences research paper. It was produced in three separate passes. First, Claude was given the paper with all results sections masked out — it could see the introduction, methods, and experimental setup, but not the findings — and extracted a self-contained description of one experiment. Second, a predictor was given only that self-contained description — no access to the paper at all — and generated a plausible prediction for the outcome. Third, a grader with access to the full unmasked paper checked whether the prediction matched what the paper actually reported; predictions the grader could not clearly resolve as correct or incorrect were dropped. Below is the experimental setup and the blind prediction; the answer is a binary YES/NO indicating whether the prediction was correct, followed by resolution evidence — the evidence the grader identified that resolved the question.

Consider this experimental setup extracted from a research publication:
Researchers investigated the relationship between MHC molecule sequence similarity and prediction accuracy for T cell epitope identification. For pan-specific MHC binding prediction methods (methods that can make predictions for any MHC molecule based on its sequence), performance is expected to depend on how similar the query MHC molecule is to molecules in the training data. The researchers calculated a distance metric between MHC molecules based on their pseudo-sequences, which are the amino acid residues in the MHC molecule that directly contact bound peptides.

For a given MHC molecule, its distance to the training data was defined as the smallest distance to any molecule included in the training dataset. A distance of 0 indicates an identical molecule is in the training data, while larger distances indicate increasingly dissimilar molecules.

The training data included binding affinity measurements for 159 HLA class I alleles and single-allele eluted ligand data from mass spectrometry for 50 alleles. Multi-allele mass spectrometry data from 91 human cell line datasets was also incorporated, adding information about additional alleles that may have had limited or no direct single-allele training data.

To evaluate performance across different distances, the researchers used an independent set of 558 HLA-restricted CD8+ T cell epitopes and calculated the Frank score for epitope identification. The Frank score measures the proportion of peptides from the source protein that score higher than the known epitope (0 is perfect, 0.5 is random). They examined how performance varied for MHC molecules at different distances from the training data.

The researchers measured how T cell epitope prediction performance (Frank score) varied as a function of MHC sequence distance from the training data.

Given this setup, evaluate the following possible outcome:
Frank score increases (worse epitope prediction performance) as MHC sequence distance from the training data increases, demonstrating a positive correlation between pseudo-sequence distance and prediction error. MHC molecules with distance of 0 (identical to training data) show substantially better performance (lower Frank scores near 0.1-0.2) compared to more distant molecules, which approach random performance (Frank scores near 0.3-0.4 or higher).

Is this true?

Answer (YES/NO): NO